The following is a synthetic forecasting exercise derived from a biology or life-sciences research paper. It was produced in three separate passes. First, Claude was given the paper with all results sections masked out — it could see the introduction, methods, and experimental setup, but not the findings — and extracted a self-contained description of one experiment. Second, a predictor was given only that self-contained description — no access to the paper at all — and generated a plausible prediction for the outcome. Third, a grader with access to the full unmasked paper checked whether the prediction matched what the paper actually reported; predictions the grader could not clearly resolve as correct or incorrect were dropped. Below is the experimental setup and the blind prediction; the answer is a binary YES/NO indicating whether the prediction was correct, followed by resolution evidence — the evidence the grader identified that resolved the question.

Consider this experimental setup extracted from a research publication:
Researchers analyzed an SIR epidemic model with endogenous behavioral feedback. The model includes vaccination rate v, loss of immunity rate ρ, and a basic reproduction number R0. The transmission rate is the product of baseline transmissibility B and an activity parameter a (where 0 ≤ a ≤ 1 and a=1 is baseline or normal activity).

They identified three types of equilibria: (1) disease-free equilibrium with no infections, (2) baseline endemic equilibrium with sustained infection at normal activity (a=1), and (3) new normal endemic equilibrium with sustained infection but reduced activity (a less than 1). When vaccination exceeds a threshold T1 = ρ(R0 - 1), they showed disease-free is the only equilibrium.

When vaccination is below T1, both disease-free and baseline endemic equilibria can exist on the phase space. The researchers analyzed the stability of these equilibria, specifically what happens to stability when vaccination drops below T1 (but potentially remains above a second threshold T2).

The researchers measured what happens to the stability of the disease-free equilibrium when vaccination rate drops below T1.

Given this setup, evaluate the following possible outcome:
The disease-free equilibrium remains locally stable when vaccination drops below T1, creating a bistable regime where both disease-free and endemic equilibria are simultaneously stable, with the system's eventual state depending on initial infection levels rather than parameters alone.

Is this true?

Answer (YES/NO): NO